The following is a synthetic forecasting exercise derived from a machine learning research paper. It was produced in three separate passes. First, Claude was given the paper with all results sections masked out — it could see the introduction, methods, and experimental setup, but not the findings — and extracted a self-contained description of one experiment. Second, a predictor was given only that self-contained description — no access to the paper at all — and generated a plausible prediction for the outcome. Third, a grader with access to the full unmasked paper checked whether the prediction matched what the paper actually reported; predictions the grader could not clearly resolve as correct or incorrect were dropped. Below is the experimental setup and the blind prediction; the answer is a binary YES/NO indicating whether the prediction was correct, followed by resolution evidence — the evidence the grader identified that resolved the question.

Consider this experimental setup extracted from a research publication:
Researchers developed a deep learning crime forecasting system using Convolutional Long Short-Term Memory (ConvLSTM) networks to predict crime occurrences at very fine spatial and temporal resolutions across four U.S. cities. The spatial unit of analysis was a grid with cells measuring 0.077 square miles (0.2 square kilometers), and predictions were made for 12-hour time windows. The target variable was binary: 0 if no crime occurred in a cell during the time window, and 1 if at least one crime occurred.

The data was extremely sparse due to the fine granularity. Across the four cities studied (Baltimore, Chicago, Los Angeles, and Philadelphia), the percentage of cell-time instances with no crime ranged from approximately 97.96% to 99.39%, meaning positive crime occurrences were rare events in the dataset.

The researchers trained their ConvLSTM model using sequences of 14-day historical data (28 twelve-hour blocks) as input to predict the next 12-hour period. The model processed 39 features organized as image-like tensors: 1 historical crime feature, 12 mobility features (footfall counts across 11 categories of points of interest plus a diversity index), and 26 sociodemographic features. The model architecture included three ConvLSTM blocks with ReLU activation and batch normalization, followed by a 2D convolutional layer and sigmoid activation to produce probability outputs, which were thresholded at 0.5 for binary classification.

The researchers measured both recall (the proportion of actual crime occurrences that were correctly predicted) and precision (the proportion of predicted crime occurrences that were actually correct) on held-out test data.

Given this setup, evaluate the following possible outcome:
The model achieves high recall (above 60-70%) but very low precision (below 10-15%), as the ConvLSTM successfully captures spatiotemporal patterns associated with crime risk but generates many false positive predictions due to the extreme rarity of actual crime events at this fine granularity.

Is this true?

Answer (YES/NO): YES